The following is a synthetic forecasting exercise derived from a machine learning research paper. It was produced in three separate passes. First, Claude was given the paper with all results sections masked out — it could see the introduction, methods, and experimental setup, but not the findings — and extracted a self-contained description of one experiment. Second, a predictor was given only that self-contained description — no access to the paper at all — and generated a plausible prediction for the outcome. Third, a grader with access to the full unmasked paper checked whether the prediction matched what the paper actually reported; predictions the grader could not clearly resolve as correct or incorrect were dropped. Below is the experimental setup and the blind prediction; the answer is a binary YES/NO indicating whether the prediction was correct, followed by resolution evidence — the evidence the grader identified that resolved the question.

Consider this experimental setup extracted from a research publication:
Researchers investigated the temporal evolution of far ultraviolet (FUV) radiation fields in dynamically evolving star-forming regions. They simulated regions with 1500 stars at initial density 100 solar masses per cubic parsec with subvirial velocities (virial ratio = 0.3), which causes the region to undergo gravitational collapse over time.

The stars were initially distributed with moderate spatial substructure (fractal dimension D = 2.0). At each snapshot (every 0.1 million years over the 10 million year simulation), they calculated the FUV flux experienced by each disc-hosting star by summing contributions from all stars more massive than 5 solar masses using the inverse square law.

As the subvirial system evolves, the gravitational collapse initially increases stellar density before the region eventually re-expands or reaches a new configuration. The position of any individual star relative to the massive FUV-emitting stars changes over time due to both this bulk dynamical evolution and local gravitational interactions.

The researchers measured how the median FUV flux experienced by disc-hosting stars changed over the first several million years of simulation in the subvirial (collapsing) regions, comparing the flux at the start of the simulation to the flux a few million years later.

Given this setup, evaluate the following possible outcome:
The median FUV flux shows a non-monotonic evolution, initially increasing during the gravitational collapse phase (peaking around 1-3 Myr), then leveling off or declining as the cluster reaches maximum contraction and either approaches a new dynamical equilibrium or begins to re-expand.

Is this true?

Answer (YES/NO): YES